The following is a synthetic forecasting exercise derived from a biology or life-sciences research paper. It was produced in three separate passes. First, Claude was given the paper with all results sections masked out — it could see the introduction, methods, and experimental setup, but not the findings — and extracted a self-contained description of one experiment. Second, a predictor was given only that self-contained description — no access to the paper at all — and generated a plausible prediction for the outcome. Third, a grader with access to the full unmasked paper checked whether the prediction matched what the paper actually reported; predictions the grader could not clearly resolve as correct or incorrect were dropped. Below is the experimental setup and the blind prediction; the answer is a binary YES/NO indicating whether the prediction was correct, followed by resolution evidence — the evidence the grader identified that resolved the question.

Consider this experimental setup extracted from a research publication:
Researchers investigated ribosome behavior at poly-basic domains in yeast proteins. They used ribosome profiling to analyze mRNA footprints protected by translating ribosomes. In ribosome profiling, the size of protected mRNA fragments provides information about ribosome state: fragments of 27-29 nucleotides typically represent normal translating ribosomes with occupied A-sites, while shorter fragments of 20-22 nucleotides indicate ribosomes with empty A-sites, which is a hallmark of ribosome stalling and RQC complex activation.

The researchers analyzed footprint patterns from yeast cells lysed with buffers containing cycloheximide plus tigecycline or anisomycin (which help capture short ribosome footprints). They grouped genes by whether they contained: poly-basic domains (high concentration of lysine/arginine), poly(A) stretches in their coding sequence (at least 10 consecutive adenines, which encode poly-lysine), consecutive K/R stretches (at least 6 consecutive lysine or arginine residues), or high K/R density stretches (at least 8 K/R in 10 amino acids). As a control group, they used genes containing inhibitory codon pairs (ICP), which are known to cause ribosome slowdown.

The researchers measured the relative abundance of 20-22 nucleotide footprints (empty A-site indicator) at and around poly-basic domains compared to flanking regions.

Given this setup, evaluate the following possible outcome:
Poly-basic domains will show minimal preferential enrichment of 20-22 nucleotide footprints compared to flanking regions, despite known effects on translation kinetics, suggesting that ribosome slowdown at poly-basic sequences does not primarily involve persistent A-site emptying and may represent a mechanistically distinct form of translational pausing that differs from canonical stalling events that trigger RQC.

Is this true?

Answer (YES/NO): YES